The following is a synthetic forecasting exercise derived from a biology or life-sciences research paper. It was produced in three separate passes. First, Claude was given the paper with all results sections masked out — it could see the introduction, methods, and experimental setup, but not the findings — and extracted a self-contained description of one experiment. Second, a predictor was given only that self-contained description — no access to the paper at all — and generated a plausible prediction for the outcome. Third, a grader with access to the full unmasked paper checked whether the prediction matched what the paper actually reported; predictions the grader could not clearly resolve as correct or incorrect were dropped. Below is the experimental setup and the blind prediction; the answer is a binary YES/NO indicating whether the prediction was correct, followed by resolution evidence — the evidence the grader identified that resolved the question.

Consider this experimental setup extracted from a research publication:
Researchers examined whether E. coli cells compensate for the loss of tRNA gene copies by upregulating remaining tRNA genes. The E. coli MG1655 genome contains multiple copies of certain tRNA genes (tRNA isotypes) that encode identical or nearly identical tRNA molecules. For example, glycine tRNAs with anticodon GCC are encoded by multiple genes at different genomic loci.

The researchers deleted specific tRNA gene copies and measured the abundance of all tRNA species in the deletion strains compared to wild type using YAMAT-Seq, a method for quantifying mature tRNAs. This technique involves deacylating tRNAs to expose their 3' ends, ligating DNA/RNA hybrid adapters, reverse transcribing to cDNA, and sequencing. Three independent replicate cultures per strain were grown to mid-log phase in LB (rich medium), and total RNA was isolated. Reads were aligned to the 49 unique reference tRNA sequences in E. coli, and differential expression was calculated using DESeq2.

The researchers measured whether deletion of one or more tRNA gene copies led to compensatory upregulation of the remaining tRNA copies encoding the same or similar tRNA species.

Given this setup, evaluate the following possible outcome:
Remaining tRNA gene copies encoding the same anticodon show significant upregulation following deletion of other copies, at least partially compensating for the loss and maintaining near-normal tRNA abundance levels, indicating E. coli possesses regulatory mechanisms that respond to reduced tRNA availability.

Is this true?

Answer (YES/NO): NO